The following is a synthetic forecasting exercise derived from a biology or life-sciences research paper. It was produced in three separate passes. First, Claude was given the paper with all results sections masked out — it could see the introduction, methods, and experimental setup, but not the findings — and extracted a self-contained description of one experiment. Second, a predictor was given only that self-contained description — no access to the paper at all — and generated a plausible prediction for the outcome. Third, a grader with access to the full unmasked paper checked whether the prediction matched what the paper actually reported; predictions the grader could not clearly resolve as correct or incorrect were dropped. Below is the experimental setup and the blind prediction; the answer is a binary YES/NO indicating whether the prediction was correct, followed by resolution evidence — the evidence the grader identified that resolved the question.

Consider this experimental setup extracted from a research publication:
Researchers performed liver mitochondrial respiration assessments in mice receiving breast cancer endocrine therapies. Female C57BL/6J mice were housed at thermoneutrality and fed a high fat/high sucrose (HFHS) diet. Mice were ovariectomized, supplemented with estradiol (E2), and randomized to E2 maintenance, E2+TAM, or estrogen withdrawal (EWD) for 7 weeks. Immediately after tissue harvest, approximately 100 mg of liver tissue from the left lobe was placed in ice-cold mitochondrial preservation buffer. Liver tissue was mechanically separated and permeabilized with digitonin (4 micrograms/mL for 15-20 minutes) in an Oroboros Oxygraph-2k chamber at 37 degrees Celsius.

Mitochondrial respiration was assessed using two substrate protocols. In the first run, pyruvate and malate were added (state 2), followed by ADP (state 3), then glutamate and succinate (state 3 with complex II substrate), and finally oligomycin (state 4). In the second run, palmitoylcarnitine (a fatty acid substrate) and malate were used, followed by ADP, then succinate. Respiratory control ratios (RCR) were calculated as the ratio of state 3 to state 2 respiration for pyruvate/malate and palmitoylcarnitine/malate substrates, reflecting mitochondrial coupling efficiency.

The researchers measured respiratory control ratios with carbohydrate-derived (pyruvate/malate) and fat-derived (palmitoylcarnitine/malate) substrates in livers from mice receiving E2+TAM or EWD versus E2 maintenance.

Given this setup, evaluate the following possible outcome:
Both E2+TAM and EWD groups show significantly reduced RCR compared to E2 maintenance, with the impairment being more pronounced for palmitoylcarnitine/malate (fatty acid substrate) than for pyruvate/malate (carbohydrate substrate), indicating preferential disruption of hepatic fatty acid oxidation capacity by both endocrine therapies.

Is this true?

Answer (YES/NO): NO